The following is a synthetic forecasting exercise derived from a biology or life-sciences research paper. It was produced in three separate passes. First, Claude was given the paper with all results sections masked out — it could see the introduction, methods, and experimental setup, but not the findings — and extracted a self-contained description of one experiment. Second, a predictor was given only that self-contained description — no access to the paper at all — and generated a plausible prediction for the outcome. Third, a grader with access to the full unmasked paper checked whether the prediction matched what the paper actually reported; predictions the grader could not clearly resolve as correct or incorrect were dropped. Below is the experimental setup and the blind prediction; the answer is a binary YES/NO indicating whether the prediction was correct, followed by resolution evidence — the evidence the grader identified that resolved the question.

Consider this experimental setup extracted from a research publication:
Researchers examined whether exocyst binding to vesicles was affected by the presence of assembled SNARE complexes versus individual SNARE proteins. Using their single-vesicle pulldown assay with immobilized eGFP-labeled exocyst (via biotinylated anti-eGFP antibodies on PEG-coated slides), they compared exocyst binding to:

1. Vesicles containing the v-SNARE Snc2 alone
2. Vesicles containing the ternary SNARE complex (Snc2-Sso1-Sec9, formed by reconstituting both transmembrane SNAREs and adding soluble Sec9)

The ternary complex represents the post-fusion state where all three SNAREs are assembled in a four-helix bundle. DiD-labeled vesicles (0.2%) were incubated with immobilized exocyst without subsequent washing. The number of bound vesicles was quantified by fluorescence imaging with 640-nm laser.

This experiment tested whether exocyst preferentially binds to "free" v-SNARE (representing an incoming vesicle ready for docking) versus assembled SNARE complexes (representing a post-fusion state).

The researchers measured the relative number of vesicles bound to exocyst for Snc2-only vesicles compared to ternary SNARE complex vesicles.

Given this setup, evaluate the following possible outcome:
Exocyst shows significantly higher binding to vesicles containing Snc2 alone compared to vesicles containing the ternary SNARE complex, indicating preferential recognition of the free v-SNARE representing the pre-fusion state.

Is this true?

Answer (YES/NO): NO